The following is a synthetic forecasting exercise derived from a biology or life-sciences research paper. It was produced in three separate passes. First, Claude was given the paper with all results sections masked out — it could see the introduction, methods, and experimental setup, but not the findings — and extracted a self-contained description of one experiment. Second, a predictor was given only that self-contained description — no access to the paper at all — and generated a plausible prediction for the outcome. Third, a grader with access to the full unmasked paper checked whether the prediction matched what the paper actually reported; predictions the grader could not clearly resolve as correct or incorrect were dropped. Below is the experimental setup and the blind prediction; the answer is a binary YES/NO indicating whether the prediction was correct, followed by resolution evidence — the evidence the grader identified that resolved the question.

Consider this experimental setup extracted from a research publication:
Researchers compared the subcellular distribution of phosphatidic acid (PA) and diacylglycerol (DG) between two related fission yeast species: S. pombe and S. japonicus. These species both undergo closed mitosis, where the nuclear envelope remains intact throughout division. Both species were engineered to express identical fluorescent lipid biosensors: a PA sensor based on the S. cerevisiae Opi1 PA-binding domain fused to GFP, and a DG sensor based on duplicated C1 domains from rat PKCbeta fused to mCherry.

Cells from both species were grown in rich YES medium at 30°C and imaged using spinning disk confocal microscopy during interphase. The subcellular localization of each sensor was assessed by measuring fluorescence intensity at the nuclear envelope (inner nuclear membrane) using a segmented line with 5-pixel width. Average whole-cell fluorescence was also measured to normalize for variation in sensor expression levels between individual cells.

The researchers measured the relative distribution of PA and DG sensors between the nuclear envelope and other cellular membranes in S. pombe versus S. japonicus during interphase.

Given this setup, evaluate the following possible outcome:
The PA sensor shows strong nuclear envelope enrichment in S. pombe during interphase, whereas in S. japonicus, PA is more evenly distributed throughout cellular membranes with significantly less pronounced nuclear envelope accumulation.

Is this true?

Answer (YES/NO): YES